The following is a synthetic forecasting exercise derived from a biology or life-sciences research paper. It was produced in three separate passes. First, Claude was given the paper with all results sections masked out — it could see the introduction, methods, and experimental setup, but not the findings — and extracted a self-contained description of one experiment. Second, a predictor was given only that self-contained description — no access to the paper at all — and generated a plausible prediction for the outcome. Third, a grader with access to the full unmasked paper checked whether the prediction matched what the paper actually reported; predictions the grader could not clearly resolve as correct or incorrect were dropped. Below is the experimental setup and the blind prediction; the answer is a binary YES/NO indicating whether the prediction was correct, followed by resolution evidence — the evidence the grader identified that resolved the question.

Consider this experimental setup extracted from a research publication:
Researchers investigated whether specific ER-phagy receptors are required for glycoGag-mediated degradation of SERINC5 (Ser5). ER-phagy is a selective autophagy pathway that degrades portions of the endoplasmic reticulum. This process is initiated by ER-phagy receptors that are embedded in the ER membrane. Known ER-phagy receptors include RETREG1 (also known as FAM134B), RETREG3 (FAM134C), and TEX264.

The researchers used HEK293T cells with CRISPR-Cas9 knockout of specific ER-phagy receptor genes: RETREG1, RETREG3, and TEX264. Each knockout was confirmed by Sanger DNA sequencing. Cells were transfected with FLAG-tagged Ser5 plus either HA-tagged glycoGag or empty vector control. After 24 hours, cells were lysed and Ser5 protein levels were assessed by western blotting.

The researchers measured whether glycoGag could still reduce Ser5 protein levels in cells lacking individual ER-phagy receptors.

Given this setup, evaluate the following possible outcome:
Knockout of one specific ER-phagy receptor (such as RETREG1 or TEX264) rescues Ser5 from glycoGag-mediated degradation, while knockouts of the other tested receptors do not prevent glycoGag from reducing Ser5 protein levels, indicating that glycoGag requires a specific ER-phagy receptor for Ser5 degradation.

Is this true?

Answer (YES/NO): YES